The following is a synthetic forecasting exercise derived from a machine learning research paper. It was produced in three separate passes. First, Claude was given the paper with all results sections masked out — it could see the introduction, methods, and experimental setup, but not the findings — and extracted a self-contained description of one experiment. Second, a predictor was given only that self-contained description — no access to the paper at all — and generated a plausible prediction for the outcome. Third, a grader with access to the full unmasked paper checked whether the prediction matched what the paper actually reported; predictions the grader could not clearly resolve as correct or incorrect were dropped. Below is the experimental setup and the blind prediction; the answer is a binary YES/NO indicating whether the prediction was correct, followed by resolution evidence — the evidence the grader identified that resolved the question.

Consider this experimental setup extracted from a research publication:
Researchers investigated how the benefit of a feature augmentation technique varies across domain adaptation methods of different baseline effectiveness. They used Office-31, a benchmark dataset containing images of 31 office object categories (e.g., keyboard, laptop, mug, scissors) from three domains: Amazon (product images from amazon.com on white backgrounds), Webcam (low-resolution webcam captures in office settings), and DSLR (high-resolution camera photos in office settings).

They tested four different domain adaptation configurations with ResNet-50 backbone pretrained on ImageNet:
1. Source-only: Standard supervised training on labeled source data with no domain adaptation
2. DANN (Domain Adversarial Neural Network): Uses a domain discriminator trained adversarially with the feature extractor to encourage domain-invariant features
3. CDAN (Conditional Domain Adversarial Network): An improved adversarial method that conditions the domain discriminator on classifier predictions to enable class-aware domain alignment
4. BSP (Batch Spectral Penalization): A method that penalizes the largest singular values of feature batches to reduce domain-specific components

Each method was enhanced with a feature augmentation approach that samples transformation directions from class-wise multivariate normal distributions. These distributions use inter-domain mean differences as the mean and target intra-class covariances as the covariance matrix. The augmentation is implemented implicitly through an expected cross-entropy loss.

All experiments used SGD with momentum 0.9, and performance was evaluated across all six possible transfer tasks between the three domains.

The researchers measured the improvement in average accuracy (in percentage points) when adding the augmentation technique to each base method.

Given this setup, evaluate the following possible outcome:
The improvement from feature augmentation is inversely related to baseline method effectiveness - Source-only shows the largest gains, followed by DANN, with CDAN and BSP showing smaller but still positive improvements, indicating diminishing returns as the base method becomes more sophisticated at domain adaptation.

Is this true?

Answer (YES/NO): YES